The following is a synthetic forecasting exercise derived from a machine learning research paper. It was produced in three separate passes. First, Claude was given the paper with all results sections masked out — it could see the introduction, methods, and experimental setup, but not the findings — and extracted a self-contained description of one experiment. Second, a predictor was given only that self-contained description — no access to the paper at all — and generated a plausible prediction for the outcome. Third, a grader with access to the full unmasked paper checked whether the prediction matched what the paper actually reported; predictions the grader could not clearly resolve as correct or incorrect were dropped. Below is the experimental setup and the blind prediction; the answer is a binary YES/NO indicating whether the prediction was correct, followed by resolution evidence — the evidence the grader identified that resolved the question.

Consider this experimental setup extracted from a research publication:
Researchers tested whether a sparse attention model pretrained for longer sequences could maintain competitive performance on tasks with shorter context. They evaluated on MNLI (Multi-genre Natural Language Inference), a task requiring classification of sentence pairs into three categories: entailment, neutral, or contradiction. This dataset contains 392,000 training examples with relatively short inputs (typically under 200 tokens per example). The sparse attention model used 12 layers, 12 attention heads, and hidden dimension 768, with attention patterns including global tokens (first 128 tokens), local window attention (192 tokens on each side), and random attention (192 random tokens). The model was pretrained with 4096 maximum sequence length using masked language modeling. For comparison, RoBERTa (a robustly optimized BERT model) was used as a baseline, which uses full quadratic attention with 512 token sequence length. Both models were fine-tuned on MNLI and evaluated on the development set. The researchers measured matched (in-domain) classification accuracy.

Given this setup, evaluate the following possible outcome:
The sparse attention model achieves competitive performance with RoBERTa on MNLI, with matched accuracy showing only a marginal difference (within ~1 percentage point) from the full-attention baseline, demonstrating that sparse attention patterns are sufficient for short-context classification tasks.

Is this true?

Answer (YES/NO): YES